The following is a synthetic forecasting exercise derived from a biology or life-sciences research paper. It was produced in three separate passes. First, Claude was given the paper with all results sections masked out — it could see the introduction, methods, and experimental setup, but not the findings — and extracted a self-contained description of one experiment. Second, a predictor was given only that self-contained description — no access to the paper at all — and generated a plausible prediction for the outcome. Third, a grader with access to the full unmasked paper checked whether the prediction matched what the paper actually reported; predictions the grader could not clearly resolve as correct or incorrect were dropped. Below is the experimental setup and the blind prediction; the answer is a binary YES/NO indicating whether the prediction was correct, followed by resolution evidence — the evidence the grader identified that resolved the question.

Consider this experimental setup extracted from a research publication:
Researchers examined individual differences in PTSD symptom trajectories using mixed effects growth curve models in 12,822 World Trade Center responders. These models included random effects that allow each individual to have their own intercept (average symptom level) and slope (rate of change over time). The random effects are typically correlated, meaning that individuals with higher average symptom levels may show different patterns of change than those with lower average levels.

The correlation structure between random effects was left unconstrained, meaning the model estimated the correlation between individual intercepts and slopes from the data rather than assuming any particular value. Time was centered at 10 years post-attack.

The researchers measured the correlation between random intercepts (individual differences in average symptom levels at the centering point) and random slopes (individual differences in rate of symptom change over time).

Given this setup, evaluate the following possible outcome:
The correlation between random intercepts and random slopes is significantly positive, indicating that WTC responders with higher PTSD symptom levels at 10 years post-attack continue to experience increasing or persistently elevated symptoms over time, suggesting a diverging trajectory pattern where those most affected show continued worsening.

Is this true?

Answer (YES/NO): NO